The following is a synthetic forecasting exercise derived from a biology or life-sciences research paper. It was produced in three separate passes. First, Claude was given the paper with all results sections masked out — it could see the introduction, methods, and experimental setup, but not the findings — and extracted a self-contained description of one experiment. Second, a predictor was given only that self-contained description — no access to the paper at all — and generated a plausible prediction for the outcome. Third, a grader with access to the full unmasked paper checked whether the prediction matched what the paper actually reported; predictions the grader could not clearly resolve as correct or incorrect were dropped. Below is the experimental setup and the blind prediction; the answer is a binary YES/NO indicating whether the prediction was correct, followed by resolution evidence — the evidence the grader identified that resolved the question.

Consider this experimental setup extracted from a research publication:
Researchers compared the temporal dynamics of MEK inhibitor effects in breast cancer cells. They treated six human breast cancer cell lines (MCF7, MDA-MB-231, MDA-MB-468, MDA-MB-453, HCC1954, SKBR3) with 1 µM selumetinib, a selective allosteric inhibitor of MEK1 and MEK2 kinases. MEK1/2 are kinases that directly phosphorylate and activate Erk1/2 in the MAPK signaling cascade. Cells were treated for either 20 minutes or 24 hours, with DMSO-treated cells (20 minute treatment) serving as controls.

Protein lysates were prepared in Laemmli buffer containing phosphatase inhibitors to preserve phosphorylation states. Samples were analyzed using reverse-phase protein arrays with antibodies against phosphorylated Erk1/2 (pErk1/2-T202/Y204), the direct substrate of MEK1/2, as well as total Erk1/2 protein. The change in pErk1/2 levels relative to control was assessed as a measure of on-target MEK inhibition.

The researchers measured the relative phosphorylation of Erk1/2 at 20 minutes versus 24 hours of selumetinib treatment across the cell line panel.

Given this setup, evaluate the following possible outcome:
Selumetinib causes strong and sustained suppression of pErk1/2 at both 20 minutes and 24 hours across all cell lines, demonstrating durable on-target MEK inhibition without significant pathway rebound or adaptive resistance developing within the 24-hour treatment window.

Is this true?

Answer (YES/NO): NO